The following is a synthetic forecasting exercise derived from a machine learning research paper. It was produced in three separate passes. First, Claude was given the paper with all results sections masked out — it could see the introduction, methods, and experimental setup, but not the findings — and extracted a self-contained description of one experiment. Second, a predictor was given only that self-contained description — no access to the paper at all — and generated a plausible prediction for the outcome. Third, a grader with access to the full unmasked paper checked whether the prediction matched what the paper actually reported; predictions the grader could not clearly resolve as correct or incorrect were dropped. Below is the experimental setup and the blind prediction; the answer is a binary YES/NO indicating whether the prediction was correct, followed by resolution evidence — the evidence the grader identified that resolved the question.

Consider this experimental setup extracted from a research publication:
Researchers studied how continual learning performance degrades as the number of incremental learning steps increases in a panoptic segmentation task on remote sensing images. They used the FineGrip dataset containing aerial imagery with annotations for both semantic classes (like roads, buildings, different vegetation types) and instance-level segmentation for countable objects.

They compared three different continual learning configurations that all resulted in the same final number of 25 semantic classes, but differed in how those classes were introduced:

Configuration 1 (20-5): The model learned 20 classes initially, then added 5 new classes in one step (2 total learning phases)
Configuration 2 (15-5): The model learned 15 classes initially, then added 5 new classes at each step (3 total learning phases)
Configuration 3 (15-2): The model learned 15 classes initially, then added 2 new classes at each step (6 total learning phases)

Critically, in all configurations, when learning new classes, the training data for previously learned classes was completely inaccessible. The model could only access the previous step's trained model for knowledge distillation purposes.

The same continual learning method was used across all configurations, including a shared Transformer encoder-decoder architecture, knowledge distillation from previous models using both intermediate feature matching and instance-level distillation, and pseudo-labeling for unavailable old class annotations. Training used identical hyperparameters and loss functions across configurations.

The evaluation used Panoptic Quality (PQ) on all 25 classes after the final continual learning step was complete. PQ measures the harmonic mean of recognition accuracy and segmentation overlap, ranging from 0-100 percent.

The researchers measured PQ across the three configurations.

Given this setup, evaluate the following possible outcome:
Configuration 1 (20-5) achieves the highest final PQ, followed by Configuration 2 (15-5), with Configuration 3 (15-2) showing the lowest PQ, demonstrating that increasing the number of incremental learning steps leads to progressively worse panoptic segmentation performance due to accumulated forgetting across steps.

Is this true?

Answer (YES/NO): YES